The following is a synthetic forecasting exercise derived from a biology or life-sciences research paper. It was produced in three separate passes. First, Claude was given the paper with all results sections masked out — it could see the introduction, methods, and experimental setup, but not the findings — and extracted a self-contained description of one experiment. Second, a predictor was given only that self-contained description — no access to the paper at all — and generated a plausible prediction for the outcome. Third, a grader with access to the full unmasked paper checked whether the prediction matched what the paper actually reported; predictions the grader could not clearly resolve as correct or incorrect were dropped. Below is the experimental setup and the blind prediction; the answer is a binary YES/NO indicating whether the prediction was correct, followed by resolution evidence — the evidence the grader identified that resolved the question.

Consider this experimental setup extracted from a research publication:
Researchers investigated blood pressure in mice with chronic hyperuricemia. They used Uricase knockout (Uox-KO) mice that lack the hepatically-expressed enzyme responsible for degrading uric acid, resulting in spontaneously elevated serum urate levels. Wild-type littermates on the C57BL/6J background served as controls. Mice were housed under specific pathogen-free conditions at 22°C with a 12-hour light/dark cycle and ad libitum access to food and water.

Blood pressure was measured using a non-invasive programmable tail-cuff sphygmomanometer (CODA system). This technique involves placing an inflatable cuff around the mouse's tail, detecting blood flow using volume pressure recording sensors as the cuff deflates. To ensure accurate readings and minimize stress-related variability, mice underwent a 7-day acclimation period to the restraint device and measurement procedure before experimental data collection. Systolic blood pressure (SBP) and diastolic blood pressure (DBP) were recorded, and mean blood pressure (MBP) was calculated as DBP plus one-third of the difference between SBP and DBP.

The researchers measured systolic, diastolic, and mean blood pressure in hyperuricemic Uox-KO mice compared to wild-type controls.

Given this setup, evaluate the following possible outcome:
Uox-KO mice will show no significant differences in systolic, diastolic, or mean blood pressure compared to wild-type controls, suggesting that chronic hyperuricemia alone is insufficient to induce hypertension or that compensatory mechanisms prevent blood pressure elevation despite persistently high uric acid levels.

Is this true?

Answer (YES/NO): YES